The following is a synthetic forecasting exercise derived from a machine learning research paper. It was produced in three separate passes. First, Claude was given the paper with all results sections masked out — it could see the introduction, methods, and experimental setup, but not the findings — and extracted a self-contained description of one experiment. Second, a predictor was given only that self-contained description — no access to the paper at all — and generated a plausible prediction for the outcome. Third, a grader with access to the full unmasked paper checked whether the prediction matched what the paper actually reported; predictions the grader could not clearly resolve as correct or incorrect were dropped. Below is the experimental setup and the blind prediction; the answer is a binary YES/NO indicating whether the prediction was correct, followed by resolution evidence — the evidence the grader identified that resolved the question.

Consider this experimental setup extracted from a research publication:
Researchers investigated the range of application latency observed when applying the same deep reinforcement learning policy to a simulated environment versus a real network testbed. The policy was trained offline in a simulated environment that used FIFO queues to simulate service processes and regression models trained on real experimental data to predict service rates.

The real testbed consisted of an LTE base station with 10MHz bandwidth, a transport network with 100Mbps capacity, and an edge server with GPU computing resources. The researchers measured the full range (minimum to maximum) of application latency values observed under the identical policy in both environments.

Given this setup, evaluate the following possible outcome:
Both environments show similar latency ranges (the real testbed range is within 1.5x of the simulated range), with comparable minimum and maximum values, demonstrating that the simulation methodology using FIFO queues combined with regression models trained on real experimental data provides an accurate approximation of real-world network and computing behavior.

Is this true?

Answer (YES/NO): NO